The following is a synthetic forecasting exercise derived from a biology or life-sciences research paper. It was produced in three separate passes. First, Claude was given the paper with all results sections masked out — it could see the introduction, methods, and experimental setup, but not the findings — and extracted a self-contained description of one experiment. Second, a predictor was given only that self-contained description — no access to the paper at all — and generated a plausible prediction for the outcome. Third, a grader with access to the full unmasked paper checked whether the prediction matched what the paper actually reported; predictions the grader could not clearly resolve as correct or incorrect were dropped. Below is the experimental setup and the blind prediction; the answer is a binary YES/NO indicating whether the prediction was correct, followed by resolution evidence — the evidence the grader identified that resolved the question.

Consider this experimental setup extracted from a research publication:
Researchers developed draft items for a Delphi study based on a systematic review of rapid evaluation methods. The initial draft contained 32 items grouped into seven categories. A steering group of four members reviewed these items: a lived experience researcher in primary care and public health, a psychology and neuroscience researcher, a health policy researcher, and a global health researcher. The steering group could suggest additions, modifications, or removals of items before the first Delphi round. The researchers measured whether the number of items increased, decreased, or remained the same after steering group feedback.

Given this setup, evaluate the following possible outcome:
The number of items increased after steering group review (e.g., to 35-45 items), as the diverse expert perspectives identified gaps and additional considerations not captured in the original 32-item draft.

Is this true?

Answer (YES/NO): YES